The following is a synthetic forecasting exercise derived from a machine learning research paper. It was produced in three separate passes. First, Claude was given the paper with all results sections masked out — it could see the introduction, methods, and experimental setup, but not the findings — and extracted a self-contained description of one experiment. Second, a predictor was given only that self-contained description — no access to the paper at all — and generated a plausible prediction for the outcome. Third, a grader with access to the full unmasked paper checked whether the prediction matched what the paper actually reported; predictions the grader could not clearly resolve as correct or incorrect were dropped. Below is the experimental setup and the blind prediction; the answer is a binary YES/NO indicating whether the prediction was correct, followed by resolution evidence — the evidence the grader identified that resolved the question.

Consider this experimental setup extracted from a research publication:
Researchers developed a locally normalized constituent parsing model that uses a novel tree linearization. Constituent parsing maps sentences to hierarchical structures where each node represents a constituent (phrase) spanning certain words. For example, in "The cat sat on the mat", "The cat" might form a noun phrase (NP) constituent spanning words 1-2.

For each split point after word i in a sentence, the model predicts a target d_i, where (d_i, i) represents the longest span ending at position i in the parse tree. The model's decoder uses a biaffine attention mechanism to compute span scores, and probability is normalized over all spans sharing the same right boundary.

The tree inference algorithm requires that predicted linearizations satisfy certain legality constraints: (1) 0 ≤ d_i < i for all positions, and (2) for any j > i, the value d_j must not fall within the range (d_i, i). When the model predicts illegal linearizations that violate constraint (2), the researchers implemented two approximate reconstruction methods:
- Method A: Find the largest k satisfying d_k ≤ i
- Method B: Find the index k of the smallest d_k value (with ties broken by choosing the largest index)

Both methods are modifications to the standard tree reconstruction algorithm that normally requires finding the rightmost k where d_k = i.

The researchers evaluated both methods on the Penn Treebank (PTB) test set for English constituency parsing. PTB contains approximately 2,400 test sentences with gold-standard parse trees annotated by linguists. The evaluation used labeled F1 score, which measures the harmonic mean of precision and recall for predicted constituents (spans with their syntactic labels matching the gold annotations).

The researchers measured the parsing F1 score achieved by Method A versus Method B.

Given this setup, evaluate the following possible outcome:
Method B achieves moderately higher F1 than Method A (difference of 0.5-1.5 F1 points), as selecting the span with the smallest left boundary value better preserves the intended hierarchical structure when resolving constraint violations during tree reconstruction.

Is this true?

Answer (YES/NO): NO